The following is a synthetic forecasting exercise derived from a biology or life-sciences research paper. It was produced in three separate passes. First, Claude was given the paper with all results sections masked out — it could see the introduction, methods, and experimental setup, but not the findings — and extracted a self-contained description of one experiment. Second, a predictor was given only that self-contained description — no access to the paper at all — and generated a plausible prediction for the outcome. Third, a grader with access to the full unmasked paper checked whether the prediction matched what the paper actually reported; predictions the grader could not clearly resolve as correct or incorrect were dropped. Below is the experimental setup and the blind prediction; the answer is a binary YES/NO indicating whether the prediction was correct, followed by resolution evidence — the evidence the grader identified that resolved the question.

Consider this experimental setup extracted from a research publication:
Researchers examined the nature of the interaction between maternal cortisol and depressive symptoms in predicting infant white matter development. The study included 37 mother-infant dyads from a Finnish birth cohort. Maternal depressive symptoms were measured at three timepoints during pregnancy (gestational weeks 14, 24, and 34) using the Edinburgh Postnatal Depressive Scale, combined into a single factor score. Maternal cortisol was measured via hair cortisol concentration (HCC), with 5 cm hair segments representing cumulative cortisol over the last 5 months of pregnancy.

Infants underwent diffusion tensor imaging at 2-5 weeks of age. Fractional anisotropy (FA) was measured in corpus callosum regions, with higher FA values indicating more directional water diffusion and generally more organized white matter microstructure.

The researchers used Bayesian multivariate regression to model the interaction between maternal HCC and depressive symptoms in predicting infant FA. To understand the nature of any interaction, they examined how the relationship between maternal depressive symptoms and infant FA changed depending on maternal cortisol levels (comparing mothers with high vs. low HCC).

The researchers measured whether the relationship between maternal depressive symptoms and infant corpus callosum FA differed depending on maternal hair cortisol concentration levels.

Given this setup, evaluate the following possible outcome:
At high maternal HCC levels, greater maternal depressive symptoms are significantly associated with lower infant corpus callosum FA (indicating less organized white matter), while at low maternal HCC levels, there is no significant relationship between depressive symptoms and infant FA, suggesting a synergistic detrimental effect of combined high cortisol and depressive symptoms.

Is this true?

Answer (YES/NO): NO